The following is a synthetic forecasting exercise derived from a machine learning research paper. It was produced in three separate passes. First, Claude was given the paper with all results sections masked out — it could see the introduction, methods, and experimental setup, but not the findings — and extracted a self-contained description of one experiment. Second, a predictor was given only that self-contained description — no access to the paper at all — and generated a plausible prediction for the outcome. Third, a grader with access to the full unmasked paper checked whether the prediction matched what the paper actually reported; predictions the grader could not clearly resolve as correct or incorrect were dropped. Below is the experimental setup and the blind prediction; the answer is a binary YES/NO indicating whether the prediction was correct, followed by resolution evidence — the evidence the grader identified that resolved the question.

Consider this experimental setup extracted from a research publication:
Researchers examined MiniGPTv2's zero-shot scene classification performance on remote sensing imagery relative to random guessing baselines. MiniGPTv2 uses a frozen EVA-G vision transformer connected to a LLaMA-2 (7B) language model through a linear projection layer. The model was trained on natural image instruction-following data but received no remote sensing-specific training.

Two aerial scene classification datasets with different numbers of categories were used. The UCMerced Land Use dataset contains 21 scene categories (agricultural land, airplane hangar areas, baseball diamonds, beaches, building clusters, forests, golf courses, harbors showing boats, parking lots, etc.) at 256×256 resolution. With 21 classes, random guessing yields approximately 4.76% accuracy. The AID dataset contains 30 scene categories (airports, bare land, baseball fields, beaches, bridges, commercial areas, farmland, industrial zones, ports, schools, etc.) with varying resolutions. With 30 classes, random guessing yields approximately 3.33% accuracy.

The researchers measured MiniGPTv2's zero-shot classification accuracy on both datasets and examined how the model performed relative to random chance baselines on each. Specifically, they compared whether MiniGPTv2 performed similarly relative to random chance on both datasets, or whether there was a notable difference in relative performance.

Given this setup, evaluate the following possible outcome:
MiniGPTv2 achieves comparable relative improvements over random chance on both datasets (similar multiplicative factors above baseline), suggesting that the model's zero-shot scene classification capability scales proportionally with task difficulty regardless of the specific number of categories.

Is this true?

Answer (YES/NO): NO